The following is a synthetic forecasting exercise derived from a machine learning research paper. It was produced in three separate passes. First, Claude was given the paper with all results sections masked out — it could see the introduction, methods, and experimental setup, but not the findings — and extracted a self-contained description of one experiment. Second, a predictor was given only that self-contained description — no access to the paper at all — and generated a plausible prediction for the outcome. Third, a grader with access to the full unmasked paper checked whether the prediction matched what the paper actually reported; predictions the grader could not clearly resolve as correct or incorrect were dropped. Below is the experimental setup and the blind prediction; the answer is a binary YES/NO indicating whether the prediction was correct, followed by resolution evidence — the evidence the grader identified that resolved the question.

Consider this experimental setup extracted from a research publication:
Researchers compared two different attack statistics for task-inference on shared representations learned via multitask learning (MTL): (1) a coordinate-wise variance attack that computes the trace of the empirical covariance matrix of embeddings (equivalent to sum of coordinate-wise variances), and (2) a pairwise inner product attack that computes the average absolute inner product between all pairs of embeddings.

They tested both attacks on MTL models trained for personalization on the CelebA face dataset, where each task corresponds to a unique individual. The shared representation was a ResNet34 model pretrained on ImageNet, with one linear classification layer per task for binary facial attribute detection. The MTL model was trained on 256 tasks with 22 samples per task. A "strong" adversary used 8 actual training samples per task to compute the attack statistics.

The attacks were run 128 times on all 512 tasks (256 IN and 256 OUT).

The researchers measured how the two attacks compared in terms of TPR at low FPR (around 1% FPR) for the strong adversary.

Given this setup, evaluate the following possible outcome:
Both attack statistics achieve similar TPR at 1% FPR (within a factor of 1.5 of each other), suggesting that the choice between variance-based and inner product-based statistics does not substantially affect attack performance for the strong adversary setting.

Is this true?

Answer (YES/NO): NO